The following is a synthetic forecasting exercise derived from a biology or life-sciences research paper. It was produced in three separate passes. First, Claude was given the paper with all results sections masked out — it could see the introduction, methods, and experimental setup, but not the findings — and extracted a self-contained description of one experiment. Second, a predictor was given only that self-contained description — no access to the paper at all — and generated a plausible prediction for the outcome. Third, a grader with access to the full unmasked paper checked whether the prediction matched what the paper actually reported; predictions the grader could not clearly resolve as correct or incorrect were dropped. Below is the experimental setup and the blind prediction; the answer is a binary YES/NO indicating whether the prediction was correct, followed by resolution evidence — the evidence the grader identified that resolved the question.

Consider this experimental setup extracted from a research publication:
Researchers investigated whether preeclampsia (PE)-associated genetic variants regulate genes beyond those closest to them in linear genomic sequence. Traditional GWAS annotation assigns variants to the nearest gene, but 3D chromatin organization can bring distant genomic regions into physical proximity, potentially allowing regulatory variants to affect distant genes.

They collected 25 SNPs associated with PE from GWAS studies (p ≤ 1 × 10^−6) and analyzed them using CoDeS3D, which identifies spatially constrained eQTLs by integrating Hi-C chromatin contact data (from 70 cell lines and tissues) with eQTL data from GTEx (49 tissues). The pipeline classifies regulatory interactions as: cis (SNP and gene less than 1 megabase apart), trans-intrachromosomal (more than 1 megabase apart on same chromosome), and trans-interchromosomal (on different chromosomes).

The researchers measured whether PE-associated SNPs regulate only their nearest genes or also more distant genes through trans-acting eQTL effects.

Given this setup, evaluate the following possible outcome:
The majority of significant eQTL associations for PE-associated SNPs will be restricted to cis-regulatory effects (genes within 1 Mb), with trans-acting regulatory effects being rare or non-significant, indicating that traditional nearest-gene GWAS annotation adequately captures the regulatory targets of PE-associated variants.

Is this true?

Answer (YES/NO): NO